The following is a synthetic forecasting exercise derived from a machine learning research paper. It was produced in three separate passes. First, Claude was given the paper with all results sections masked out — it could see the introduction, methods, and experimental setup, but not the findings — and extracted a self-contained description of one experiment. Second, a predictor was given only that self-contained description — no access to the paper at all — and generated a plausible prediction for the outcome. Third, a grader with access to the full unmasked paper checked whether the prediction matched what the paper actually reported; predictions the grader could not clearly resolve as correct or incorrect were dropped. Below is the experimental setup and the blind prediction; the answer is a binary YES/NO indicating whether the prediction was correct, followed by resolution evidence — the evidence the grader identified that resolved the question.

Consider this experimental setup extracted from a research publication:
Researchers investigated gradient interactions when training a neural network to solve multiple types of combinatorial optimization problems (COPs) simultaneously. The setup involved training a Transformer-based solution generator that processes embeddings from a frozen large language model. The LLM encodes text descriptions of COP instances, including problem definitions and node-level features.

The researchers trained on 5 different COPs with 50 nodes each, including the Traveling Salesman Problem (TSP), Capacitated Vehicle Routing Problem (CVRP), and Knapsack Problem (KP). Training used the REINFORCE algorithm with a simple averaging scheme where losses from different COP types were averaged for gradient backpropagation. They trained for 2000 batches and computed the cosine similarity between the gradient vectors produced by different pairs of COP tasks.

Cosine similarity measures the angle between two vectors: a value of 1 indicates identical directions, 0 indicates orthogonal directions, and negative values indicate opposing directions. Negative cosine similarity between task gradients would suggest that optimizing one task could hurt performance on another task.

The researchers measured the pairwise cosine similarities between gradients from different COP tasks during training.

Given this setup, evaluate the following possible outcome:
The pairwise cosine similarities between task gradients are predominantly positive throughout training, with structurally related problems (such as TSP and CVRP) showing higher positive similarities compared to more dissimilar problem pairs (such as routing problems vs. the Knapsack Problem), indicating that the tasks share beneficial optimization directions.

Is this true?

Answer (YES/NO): NO